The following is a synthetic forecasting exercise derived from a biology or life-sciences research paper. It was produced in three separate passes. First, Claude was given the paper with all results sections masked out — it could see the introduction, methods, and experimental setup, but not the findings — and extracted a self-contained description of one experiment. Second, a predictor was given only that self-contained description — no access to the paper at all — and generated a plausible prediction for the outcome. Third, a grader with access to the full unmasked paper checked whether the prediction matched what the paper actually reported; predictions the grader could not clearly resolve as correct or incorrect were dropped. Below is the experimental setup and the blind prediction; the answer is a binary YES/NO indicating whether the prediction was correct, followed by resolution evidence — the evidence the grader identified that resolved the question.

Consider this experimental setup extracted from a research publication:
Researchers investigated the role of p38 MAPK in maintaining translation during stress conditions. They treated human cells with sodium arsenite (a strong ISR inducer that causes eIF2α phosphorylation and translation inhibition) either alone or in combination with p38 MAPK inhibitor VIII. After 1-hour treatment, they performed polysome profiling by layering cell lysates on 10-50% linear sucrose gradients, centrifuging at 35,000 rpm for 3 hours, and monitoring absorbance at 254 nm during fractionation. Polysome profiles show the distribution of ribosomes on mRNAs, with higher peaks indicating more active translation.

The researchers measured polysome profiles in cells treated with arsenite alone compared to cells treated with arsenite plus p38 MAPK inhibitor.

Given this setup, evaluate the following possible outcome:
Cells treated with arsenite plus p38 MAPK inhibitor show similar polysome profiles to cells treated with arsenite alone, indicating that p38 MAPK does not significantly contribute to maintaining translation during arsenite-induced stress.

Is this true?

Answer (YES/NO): NO